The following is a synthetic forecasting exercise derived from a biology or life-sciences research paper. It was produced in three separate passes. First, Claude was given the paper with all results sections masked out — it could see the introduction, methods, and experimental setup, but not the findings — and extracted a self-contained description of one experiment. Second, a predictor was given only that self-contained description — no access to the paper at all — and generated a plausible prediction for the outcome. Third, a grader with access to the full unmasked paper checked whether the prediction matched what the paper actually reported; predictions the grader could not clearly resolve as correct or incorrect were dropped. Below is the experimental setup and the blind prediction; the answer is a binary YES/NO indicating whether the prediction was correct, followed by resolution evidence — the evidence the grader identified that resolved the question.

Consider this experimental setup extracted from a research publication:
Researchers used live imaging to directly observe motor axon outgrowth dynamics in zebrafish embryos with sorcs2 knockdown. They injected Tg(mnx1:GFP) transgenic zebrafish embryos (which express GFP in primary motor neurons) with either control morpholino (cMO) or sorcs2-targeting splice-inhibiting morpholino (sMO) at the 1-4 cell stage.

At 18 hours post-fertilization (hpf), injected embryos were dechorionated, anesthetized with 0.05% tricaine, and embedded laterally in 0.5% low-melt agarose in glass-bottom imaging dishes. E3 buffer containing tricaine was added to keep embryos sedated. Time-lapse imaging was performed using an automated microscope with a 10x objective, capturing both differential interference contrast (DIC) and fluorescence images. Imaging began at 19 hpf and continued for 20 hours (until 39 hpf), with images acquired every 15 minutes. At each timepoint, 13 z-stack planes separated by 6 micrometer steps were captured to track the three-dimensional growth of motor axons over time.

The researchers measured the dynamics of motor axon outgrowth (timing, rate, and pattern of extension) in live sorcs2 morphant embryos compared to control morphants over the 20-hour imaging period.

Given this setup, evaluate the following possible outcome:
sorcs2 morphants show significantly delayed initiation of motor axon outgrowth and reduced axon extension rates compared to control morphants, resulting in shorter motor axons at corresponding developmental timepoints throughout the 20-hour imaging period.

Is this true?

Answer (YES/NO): NO